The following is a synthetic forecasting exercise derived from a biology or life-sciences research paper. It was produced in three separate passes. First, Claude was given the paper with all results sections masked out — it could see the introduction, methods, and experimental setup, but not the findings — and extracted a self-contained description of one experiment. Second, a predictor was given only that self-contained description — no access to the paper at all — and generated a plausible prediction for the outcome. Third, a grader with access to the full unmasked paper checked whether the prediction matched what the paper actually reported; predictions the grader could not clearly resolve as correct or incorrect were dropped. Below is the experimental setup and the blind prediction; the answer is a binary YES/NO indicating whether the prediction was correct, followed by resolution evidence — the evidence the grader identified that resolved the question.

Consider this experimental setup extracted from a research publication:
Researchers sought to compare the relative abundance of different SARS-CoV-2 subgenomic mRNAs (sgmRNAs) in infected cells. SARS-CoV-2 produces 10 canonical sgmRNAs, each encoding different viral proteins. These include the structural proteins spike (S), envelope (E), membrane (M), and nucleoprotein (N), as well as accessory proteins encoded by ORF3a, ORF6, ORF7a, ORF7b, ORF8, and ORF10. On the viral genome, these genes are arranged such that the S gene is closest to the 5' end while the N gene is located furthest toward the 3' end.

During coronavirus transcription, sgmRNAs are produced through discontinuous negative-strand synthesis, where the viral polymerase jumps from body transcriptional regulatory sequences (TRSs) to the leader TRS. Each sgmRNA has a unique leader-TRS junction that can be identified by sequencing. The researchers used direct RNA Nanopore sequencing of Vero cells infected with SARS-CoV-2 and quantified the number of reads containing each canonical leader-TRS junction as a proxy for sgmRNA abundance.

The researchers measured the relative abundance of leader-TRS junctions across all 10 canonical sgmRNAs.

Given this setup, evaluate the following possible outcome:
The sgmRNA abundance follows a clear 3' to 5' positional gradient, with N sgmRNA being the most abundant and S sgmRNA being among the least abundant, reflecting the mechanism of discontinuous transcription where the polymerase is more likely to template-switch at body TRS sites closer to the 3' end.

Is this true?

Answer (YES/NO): NO